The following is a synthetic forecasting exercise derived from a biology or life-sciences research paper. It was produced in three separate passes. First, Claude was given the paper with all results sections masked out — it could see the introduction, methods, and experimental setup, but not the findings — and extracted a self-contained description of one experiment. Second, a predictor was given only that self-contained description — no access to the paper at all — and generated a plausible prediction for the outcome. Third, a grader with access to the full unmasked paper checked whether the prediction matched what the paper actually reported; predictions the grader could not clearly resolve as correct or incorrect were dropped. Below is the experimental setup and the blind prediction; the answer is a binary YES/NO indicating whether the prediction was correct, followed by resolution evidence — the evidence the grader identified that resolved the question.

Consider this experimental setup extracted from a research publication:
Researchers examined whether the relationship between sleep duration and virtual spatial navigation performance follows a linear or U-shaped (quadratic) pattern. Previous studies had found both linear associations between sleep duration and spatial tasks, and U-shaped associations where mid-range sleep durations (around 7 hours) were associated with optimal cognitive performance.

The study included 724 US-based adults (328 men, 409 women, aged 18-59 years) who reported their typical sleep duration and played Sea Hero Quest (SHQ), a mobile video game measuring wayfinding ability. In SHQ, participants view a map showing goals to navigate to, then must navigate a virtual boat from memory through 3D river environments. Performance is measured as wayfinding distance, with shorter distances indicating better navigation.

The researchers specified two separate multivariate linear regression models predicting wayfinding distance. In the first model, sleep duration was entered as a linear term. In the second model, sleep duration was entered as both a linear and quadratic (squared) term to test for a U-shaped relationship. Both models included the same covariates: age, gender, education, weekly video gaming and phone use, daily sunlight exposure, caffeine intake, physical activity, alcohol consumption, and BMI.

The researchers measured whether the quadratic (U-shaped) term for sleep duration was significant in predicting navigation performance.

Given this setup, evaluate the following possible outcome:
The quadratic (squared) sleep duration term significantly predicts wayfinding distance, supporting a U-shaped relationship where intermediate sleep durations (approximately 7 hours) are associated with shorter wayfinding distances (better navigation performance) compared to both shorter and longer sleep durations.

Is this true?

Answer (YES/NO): NO